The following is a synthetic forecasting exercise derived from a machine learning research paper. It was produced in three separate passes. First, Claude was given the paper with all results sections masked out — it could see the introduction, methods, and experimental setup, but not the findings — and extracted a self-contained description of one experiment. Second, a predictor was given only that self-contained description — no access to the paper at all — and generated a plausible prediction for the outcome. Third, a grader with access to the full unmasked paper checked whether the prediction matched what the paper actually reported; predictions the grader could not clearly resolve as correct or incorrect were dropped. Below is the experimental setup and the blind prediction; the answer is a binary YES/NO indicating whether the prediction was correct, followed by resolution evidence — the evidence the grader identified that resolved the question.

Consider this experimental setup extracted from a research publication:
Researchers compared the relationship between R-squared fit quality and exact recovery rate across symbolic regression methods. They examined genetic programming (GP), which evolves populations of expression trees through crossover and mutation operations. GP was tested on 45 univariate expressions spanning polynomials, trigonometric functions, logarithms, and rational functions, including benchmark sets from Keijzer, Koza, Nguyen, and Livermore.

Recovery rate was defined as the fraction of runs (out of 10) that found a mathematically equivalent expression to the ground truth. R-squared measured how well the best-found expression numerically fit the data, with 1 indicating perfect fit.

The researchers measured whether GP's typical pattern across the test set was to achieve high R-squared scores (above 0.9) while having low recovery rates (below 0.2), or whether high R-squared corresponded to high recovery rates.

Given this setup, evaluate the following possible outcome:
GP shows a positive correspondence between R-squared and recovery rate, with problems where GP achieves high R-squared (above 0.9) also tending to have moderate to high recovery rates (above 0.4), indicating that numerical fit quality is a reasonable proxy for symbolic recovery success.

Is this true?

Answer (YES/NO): NO